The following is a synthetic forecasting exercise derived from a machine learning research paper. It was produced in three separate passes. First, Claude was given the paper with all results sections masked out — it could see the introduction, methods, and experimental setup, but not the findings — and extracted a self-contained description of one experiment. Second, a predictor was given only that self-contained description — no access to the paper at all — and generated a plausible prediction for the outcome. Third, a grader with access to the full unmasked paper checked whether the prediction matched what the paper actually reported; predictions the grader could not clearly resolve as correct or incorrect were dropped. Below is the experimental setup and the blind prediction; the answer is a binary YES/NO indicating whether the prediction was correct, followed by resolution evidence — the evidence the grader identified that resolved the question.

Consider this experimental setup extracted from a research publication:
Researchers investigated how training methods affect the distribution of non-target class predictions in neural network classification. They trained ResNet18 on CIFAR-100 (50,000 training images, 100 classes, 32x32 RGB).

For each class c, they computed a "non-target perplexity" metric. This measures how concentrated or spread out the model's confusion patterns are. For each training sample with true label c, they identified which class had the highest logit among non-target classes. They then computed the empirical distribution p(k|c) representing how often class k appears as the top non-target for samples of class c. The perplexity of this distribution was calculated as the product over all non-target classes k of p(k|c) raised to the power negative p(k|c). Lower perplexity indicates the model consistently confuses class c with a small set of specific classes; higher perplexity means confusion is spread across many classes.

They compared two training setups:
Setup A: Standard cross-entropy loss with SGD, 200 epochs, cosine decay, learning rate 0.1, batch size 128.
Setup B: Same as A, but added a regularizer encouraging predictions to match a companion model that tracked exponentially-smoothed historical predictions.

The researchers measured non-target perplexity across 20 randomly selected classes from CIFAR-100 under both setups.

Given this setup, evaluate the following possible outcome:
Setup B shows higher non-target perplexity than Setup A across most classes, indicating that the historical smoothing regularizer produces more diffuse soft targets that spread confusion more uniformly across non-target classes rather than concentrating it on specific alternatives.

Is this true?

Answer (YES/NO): NO